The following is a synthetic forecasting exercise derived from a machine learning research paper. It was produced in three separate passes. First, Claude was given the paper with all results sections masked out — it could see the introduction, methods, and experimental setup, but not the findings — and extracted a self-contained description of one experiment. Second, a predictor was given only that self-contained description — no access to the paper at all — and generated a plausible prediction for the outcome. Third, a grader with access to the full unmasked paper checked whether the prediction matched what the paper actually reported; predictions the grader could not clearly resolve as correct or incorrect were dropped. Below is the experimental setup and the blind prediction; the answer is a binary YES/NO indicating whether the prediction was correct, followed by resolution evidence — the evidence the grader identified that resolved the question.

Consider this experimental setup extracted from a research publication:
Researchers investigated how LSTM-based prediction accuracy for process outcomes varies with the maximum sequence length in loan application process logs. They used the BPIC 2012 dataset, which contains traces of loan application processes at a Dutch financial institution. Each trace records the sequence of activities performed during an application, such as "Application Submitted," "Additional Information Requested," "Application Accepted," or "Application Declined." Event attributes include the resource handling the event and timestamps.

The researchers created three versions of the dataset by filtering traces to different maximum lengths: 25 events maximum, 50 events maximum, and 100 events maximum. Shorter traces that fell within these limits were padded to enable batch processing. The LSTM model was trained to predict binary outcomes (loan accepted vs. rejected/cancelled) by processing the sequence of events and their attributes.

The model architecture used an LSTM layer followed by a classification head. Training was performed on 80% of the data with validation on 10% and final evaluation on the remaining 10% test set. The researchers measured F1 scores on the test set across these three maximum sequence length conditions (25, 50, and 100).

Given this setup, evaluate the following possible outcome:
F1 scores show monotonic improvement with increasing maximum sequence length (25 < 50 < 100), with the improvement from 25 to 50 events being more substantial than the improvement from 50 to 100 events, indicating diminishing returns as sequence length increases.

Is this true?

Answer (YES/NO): NO